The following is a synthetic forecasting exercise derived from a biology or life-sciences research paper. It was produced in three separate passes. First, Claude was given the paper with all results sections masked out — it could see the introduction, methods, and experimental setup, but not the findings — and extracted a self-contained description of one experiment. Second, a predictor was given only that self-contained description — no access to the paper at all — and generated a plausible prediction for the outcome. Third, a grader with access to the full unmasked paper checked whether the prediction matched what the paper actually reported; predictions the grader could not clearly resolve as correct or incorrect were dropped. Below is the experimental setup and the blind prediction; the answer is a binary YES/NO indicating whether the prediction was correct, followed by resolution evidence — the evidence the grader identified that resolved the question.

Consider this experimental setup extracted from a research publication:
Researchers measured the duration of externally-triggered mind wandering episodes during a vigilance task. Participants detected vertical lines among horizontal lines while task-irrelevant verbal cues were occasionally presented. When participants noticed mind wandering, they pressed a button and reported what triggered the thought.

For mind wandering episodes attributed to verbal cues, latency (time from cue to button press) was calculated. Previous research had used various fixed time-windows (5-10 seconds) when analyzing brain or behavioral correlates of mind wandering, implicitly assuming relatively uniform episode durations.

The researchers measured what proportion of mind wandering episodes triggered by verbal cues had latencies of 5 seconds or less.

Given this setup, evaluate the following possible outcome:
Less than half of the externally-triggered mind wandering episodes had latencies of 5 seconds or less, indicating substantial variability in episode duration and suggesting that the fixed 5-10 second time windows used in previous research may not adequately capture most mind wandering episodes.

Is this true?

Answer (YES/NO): YES